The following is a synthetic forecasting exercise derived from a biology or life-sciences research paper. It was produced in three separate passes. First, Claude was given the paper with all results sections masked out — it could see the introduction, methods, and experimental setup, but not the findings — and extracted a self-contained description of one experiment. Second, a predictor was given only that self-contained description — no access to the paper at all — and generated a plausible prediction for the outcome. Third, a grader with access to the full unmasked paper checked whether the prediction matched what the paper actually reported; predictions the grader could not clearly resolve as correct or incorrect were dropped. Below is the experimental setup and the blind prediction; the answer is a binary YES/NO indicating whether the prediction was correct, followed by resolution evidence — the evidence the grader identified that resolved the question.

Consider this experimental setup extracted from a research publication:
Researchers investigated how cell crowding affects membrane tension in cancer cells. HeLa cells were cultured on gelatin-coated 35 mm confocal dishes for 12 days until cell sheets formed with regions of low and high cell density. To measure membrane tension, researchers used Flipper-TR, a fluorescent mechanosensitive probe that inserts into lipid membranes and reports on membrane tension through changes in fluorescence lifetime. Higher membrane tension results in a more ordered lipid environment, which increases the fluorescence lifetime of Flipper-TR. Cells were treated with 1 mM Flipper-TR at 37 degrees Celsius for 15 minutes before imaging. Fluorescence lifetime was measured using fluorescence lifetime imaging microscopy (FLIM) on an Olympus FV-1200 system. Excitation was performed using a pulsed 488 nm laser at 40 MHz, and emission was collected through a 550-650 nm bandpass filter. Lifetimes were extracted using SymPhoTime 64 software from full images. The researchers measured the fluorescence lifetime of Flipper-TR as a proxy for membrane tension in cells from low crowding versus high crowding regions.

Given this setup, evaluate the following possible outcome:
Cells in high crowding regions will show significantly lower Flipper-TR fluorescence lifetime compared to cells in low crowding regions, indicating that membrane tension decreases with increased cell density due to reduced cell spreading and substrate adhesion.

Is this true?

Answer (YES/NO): YES